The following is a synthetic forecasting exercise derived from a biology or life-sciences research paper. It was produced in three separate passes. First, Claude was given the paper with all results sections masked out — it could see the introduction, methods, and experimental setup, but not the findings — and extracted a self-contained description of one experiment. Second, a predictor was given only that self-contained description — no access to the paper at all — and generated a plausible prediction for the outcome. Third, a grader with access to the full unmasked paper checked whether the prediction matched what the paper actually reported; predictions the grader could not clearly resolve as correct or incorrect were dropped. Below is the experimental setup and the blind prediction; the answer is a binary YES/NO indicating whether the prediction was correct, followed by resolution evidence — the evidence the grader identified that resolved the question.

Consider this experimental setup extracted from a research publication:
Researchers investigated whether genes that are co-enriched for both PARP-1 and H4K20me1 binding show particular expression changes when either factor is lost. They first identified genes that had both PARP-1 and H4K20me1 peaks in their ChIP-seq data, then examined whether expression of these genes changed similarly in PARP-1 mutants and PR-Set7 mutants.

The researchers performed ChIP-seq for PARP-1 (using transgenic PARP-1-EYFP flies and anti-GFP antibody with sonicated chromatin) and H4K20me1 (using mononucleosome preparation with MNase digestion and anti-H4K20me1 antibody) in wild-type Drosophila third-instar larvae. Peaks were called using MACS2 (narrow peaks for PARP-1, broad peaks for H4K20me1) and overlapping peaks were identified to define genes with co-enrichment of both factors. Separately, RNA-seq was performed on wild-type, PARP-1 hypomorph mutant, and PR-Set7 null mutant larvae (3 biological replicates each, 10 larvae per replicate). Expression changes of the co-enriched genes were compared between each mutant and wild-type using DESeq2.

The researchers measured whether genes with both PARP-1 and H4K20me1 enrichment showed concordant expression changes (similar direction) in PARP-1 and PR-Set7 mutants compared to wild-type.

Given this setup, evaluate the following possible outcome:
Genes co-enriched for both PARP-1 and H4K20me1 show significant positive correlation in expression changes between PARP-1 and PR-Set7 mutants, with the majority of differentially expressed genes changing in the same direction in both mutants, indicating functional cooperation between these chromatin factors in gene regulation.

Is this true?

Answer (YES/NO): YES